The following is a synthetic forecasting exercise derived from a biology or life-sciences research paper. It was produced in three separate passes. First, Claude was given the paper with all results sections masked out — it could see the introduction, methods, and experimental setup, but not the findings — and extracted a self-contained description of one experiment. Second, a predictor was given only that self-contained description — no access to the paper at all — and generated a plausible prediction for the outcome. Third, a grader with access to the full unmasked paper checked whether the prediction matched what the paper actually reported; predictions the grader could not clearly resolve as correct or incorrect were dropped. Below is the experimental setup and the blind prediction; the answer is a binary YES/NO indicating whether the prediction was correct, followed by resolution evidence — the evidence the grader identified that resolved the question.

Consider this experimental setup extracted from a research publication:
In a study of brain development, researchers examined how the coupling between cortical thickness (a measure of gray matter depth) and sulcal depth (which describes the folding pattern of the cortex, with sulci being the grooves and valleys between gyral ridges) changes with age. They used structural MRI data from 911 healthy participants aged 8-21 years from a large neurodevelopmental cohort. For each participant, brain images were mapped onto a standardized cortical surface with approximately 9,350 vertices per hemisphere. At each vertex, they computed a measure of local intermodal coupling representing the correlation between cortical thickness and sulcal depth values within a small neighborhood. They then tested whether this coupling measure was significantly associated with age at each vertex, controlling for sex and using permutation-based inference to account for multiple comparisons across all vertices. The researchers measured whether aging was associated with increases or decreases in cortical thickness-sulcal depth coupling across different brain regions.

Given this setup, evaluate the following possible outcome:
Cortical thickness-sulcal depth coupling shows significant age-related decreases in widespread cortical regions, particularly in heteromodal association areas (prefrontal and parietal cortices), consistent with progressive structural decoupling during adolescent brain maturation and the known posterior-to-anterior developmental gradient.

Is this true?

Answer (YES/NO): NO